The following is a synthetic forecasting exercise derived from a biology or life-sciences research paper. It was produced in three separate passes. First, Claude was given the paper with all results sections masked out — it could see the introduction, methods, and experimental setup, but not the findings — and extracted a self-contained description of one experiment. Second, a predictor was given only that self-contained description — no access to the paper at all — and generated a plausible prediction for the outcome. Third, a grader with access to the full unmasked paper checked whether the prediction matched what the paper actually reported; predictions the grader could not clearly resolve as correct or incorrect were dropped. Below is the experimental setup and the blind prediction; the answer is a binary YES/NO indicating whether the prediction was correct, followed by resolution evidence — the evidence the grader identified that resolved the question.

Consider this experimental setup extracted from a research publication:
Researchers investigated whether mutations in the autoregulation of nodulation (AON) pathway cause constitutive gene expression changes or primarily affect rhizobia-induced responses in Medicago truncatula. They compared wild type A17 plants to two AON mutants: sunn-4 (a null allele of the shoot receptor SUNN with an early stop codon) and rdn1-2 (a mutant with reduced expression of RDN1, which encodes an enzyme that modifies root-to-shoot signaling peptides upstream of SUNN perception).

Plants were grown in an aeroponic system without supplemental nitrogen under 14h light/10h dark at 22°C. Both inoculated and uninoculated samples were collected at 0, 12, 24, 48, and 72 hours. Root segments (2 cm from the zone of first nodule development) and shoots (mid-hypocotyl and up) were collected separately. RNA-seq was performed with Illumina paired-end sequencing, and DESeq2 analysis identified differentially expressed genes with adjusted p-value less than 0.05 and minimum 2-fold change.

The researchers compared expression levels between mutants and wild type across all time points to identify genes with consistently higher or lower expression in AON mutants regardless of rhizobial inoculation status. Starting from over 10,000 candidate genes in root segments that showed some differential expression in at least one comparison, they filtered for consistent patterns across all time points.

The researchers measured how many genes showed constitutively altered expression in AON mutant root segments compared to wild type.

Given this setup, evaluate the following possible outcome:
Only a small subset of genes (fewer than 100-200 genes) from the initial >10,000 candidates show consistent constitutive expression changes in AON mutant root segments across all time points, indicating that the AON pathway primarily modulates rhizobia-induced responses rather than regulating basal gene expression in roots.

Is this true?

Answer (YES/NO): NO